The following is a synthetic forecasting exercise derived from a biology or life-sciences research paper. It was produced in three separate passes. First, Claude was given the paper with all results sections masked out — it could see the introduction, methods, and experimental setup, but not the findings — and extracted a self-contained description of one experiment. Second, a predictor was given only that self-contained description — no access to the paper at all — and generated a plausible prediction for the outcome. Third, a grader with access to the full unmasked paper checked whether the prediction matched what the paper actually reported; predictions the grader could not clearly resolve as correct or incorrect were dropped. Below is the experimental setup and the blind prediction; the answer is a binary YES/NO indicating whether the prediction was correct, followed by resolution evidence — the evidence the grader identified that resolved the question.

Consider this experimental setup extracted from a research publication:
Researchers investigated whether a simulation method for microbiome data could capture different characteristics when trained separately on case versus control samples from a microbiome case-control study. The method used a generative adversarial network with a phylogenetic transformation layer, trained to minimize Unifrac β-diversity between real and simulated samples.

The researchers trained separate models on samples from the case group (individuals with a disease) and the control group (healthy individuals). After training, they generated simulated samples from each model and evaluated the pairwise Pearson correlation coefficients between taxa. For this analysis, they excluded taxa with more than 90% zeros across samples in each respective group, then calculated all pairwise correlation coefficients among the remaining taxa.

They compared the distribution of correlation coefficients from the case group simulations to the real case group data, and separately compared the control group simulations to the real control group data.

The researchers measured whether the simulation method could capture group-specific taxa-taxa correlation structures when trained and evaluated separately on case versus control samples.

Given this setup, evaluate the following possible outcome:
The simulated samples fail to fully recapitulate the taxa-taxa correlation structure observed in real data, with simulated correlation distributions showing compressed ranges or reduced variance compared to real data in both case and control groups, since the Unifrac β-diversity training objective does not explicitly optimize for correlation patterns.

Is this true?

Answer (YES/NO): NO